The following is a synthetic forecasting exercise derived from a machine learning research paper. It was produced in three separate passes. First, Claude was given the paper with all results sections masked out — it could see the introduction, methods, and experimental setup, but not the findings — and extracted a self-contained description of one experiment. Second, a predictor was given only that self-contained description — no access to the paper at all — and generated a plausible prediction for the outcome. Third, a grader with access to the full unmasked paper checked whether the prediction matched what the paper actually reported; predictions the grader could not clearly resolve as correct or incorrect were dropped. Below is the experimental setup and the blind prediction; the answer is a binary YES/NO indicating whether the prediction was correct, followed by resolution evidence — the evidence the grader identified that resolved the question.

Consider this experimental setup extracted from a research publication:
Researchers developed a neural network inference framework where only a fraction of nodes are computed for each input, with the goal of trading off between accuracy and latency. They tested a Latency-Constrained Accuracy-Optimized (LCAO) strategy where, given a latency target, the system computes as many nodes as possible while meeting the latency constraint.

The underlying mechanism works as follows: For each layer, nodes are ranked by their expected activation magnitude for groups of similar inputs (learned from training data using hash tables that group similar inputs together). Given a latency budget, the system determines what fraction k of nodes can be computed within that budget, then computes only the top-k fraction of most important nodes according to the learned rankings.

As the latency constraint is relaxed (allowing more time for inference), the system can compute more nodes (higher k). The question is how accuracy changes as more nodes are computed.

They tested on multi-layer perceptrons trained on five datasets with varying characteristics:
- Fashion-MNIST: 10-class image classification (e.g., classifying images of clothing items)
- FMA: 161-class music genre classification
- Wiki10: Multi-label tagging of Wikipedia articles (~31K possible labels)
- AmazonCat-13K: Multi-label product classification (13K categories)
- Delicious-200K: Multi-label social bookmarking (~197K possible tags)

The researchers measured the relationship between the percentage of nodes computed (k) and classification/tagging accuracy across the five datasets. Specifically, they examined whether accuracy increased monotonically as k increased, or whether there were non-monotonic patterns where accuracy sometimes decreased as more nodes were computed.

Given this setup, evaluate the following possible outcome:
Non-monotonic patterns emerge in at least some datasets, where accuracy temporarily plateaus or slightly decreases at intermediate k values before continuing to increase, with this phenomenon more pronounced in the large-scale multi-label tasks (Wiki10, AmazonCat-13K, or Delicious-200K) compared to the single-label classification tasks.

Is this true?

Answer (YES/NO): NO